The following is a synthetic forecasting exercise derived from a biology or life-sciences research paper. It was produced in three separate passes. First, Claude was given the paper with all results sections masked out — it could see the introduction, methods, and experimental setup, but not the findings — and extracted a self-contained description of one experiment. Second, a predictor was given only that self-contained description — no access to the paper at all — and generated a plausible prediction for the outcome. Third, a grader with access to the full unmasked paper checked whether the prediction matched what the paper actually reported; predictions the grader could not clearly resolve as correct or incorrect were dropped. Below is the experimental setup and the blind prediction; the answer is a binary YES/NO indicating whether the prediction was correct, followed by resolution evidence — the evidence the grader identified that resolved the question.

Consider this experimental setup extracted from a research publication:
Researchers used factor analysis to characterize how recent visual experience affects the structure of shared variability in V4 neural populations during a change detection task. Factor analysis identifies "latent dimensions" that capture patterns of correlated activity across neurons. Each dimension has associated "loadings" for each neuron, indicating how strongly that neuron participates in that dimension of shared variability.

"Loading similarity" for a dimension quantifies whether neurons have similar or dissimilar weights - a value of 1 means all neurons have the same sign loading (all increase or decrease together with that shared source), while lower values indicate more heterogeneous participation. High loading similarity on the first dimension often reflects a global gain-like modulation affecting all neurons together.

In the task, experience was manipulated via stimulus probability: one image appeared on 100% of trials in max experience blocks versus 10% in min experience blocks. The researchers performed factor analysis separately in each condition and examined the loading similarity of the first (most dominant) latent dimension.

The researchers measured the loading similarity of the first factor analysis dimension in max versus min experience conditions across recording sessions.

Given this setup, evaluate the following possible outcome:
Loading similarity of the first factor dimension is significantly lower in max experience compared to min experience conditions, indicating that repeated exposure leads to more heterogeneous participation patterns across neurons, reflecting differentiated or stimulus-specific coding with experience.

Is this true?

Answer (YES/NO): NO